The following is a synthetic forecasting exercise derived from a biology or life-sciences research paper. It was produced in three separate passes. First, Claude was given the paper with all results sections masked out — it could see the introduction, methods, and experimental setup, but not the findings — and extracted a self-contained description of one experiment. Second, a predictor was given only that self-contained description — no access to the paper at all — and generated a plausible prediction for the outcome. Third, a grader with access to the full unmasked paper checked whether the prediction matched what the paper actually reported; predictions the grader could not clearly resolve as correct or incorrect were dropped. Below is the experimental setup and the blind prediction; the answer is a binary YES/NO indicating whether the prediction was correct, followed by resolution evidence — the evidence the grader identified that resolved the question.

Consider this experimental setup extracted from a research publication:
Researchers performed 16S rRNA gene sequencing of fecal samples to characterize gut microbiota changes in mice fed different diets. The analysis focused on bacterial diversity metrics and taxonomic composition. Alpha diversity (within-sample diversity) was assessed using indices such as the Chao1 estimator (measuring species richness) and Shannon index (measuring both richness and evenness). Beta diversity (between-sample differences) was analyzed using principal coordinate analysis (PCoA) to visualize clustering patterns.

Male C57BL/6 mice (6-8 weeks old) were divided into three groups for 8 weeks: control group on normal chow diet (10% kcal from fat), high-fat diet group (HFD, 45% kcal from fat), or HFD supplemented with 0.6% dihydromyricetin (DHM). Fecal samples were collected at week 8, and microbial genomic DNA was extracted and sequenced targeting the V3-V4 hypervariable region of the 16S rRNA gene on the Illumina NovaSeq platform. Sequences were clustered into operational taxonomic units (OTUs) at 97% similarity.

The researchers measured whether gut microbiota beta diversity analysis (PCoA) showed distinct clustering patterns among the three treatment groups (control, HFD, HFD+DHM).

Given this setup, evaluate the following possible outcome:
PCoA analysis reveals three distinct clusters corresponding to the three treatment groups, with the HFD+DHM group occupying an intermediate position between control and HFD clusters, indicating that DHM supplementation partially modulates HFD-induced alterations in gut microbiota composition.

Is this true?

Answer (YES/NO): NO